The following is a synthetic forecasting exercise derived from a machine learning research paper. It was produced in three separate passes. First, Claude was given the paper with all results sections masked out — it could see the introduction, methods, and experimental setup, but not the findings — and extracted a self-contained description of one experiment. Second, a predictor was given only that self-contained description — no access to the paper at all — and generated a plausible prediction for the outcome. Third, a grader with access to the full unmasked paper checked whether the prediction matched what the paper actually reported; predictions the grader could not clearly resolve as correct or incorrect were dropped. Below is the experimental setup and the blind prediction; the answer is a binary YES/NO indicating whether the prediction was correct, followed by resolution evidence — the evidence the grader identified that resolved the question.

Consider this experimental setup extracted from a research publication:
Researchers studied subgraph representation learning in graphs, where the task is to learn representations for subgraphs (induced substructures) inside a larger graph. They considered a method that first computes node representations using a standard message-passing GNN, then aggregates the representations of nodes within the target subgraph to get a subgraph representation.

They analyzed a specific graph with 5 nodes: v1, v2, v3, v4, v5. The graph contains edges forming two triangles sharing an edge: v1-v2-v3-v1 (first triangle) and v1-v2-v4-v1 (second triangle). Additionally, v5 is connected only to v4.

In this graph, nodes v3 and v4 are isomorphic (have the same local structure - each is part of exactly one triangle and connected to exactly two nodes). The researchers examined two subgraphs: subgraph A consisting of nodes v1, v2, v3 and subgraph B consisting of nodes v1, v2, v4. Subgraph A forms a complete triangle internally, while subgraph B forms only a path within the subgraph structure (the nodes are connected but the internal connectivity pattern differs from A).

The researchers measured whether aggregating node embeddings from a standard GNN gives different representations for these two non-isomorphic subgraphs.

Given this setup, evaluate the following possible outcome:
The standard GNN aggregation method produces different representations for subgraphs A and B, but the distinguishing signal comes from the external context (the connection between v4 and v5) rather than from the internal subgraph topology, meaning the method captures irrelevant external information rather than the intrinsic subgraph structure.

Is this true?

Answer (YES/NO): NO